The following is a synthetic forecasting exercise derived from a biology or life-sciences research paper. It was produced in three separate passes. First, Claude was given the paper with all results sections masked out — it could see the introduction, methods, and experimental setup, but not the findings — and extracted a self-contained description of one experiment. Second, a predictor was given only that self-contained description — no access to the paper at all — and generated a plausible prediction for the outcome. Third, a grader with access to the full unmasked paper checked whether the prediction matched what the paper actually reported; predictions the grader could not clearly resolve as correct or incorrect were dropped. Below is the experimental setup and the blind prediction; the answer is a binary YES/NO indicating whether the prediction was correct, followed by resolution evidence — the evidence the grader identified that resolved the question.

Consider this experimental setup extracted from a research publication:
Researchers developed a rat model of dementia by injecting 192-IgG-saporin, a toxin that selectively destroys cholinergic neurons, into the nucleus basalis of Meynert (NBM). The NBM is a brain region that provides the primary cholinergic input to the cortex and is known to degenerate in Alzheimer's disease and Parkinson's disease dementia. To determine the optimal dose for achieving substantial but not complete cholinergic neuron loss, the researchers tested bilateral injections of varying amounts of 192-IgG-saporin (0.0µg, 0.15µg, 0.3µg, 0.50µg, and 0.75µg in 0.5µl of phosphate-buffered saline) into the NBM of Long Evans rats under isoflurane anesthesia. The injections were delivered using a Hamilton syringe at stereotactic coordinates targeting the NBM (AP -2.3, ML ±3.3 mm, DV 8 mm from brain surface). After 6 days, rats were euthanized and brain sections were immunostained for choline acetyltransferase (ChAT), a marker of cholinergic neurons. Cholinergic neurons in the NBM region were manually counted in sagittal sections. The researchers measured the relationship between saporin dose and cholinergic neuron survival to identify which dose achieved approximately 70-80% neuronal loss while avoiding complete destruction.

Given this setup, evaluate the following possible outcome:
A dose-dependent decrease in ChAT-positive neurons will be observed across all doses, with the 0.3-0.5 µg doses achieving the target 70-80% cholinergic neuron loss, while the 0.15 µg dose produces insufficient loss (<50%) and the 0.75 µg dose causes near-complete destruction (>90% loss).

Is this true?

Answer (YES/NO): NO